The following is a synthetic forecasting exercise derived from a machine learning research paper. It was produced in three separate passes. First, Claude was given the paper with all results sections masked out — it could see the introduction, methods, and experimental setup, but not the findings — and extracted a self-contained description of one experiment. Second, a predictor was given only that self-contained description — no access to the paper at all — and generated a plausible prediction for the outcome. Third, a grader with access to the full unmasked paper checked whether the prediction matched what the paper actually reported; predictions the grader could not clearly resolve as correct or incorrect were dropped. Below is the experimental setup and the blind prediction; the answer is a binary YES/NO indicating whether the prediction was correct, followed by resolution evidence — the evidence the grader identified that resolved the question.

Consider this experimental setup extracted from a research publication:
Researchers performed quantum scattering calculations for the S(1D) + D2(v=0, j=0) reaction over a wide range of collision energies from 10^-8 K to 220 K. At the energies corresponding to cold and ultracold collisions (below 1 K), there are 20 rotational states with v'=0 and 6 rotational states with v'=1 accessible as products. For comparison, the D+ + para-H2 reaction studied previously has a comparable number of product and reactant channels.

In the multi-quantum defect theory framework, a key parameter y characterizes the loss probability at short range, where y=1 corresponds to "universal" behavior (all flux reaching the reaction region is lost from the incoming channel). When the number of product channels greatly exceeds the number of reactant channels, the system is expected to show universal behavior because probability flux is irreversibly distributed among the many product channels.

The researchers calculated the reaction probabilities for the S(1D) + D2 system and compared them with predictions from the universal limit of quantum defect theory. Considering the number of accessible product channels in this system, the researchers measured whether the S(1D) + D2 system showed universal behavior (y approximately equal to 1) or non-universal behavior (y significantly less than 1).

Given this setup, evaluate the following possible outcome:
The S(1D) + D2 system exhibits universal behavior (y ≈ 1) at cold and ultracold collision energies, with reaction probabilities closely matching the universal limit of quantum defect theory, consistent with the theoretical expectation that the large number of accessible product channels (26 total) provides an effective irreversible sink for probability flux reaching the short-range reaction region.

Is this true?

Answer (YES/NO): YES